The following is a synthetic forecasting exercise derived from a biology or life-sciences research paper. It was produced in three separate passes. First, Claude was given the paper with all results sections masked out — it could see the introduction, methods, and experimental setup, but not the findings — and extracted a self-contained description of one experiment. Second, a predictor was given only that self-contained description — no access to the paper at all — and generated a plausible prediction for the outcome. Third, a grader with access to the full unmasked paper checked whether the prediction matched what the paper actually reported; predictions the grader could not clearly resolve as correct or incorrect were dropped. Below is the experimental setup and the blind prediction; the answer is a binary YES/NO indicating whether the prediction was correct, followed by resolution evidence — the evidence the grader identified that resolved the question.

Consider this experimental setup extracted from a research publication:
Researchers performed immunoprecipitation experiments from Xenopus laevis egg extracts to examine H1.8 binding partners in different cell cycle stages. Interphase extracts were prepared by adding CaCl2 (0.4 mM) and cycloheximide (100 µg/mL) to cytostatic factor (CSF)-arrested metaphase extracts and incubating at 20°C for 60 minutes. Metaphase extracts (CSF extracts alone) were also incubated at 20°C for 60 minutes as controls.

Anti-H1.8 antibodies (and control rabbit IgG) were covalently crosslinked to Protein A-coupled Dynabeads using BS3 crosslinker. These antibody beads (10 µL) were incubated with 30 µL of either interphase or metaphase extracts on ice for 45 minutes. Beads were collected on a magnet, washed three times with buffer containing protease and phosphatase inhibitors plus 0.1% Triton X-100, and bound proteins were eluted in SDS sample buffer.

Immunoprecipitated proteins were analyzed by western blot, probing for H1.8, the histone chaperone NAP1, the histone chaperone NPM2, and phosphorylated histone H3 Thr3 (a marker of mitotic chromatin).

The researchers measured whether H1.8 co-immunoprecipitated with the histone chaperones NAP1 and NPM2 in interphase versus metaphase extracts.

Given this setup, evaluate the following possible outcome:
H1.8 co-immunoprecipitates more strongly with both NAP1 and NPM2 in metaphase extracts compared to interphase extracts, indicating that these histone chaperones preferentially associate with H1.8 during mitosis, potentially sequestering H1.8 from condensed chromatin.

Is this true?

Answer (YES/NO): NO